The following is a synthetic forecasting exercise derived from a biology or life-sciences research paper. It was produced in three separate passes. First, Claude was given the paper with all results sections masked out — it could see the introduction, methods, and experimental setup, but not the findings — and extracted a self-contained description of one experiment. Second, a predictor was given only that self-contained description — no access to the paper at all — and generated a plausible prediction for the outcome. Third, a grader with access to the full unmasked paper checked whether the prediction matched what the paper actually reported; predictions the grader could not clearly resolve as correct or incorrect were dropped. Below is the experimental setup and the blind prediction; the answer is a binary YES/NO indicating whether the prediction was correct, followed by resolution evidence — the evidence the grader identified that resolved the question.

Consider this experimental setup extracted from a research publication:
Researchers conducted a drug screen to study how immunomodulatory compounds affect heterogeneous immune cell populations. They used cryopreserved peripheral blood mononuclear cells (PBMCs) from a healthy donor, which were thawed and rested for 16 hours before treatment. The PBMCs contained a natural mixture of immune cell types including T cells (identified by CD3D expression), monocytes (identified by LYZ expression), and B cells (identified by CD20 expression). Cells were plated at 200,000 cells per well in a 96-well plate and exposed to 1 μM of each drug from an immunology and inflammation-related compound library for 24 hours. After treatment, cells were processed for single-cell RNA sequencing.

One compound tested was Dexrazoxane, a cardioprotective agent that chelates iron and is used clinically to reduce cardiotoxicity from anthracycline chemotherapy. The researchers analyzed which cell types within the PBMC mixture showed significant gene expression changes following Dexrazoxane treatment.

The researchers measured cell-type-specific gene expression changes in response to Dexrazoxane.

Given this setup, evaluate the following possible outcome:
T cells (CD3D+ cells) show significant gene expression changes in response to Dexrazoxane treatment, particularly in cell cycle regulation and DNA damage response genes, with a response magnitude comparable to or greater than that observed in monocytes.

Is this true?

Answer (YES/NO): NO